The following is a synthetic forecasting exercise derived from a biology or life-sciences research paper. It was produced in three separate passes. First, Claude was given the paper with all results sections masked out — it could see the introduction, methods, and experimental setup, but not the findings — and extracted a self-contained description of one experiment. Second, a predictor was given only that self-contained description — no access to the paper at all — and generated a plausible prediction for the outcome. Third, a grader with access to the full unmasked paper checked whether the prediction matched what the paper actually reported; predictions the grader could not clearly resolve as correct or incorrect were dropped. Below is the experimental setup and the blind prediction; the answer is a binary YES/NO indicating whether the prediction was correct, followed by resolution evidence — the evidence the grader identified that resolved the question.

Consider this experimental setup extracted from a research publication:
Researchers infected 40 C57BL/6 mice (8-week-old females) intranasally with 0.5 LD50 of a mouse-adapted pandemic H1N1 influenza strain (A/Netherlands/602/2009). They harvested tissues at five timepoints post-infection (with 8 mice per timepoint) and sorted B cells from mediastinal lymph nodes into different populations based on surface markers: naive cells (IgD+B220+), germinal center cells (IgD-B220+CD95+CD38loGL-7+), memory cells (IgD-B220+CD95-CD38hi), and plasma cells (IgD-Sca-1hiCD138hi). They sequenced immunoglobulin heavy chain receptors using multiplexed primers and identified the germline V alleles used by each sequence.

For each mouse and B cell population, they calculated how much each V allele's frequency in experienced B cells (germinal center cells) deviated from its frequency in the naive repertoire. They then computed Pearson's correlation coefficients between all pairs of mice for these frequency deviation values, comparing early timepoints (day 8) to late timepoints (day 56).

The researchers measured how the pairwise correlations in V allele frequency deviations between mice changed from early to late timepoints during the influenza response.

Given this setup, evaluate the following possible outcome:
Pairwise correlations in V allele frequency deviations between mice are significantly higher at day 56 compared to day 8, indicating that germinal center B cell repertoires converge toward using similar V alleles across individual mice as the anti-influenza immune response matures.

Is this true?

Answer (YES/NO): NO